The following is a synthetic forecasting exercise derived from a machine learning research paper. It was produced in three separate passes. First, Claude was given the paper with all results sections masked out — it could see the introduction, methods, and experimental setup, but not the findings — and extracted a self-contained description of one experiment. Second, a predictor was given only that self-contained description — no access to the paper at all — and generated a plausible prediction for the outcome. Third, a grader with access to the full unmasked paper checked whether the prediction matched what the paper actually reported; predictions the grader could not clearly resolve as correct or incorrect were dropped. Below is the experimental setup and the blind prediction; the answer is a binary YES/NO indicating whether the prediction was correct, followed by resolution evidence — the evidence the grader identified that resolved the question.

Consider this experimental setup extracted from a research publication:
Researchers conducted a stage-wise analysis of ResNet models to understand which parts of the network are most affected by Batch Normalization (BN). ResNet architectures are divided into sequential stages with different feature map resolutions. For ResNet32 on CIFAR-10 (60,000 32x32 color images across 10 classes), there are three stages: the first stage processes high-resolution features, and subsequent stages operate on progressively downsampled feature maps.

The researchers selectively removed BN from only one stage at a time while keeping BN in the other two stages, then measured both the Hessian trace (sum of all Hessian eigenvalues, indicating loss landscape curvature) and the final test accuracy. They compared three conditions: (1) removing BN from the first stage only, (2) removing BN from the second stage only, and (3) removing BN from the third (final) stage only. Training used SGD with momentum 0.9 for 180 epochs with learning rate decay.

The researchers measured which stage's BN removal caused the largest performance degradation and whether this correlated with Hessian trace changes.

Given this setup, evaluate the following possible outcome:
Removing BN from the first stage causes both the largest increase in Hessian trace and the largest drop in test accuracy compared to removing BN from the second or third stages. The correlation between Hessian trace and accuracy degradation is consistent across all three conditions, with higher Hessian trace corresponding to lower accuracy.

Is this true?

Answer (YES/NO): NO